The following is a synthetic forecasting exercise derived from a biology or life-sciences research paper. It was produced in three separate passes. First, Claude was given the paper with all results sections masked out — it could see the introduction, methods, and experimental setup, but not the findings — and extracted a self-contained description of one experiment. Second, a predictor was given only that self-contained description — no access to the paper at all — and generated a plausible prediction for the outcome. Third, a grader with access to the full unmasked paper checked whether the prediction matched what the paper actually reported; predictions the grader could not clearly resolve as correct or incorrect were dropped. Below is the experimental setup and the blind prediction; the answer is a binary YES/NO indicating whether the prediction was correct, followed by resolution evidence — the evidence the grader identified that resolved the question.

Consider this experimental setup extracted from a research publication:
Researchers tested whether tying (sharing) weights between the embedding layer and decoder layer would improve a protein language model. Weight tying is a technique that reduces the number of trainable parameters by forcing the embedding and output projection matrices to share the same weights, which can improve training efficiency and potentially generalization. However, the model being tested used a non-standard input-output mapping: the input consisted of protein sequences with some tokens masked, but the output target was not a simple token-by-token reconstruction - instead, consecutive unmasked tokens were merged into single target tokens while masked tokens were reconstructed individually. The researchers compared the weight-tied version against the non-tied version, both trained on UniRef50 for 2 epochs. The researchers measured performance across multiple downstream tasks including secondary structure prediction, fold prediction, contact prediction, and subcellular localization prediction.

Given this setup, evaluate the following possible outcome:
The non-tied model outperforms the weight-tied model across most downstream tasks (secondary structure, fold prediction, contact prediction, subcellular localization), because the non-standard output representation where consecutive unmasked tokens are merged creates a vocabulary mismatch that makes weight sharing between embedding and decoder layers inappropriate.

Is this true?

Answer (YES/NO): YES